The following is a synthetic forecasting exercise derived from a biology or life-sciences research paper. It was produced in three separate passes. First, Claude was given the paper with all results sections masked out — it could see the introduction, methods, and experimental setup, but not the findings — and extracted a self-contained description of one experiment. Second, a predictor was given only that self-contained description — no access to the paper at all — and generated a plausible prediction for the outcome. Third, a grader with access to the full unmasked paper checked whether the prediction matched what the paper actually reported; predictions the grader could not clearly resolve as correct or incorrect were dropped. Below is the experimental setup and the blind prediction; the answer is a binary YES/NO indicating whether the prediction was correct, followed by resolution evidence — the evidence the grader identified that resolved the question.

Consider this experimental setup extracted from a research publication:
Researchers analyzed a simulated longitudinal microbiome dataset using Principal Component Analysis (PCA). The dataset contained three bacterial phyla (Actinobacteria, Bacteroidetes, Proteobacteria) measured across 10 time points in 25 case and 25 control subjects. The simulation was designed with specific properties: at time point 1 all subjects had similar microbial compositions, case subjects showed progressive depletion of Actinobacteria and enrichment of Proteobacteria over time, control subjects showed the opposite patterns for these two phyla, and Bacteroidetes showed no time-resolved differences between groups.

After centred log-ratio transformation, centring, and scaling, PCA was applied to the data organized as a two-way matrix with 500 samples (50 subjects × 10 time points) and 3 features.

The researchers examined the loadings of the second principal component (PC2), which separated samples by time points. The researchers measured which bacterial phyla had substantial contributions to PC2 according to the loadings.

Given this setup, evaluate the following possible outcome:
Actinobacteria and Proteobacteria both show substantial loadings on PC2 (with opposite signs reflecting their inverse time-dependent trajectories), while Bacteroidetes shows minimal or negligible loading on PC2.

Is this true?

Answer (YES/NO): NO